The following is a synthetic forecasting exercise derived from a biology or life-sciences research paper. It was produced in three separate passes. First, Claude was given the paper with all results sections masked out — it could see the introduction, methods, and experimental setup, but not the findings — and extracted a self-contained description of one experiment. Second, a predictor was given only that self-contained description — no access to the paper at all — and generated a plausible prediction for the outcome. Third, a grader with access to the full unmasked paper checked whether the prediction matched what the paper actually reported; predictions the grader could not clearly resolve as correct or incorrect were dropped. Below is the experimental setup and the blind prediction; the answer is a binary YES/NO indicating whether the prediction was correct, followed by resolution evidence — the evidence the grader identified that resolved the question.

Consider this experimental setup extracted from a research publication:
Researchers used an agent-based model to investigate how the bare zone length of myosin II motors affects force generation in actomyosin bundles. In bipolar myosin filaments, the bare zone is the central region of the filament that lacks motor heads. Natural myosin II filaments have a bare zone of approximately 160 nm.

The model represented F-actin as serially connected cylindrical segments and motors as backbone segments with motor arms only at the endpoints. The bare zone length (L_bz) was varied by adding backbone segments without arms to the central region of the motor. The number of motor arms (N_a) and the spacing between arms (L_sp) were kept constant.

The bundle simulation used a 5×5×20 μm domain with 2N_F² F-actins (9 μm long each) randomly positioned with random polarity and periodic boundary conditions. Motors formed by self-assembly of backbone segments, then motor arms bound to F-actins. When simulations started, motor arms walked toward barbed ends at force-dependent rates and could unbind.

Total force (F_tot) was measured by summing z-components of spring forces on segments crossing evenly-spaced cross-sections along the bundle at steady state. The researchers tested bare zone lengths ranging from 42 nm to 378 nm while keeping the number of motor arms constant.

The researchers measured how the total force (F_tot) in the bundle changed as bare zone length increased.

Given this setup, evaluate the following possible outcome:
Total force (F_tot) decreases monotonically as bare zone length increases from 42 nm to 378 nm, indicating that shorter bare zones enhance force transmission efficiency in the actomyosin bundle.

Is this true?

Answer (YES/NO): NO